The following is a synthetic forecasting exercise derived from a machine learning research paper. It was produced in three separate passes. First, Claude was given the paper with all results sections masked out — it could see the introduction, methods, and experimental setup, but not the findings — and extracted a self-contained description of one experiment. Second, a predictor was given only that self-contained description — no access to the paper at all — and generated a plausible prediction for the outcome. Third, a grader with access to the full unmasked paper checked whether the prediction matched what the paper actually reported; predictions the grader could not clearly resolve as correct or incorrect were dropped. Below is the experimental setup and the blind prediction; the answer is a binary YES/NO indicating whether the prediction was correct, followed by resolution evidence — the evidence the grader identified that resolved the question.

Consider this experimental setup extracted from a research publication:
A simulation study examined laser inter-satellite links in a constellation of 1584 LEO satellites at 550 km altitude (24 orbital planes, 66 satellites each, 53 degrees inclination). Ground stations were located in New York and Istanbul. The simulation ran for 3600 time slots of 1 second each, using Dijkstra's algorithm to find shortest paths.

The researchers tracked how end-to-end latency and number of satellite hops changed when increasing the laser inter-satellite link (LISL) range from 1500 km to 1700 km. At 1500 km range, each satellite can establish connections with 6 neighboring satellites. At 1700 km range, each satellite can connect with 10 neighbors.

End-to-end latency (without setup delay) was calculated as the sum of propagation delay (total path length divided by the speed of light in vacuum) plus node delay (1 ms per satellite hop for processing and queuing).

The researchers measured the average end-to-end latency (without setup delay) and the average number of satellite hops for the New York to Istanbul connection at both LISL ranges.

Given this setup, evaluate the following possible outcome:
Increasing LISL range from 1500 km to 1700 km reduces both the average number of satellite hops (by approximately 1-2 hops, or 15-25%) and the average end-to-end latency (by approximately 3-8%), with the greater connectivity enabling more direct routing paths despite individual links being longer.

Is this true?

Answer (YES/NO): NO